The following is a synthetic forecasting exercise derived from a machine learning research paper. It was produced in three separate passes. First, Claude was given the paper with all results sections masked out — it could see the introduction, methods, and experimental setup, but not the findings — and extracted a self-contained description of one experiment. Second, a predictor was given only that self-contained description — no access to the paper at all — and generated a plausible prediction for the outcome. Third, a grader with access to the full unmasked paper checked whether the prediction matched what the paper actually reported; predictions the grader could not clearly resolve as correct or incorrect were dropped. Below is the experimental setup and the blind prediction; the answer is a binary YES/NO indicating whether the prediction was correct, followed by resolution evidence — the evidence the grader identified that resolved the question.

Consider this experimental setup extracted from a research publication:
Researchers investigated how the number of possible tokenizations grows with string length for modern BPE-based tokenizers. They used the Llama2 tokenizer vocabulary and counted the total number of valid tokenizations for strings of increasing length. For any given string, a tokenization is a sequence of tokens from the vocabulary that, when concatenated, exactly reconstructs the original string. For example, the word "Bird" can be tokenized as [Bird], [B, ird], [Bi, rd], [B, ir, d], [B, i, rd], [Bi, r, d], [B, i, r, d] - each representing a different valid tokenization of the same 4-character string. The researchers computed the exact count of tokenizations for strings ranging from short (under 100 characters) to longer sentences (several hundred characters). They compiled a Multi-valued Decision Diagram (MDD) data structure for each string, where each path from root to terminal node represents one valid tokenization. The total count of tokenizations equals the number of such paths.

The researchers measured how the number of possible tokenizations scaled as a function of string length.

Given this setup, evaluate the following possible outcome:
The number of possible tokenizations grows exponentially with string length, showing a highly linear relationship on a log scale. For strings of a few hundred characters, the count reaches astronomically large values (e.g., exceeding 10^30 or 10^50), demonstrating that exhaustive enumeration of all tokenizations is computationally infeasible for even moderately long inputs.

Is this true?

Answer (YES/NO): YES